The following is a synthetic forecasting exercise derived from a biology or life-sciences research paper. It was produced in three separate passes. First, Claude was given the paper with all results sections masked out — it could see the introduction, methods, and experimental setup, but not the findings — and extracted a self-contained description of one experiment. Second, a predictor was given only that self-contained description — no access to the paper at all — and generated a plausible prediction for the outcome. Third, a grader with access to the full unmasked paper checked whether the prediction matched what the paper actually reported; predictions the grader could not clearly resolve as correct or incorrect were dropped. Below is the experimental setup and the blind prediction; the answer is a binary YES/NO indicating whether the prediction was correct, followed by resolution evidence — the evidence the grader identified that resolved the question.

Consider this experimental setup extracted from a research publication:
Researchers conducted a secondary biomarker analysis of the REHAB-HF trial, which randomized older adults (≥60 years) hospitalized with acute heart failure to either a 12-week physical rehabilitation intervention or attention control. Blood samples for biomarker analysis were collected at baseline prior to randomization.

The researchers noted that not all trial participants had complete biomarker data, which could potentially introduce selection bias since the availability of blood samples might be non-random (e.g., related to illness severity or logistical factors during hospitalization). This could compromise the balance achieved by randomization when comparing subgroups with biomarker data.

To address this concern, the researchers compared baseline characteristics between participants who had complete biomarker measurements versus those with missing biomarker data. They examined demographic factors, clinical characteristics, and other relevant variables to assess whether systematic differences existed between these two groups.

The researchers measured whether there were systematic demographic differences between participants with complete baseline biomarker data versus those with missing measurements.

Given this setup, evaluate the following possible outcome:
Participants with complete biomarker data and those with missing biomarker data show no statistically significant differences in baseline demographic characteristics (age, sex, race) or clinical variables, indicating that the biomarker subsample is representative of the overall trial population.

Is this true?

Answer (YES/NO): NO